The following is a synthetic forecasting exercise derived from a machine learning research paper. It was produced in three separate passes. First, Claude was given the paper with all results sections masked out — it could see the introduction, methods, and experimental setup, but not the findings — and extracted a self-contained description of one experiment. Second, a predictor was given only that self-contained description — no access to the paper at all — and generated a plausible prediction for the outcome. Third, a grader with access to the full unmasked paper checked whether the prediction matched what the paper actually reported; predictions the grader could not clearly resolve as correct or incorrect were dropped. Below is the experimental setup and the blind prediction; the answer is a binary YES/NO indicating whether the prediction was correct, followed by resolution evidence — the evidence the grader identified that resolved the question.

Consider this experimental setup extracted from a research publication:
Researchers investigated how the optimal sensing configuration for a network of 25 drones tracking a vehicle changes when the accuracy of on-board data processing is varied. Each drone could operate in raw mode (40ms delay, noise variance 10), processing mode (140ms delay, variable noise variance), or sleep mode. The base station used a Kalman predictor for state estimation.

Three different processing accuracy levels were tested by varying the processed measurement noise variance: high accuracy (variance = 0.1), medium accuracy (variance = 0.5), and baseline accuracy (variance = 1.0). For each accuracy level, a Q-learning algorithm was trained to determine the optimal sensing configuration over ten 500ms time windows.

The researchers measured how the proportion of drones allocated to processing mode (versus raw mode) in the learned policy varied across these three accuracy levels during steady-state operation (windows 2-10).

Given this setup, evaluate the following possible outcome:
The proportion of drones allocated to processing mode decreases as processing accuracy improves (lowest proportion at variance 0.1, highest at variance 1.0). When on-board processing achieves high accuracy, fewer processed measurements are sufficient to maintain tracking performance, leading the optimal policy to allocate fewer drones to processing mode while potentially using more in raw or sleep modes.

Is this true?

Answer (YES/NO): NO